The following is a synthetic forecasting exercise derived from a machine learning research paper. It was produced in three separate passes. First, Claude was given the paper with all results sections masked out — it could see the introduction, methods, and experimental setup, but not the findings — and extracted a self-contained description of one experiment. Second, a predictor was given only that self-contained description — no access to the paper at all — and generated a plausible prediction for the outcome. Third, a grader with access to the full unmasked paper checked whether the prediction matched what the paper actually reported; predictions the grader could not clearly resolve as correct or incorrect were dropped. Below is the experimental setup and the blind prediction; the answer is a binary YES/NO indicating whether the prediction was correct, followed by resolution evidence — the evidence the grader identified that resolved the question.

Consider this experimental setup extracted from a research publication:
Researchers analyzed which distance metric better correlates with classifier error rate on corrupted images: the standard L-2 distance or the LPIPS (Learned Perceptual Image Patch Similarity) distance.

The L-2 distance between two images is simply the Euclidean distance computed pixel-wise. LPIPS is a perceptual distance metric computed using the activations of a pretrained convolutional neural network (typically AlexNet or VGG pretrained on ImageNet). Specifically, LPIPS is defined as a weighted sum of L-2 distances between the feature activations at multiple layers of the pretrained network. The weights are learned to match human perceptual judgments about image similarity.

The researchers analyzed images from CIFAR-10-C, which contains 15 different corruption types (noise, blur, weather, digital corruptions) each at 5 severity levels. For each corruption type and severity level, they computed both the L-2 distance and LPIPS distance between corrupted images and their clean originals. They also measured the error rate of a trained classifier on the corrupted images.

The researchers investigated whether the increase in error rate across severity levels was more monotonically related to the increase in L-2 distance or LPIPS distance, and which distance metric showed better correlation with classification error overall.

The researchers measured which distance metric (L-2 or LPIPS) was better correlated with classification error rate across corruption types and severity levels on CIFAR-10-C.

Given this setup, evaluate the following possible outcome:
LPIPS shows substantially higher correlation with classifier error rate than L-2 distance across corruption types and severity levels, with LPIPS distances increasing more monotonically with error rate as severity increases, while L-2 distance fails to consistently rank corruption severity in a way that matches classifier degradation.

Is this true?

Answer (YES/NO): NO